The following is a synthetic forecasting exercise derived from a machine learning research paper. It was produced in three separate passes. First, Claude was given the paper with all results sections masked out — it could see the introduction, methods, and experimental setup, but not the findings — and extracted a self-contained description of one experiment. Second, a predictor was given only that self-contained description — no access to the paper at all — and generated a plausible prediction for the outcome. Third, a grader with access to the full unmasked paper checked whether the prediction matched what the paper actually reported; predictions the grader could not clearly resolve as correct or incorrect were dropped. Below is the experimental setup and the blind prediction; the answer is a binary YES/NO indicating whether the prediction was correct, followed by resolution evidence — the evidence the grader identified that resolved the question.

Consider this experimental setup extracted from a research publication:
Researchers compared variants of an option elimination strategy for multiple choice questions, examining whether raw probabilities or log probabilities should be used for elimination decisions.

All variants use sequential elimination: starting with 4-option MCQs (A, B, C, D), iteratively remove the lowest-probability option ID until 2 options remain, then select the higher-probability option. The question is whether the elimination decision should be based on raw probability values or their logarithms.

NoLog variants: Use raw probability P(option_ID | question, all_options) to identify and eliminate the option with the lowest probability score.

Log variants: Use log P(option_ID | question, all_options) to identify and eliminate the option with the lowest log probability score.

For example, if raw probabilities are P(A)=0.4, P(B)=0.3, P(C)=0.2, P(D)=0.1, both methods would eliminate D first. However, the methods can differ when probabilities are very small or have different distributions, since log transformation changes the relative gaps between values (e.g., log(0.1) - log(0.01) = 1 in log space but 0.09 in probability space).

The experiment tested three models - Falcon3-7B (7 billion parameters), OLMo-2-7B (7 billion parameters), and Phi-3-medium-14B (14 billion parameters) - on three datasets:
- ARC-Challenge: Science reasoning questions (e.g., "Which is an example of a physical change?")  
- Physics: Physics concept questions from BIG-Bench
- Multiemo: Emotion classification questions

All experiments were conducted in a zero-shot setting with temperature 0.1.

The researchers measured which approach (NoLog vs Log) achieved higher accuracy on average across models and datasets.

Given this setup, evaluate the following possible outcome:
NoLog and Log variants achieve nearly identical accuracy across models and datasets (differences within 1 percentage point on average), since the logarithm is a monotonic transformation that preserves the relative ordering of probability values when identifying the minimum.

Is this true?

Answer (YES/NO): NO